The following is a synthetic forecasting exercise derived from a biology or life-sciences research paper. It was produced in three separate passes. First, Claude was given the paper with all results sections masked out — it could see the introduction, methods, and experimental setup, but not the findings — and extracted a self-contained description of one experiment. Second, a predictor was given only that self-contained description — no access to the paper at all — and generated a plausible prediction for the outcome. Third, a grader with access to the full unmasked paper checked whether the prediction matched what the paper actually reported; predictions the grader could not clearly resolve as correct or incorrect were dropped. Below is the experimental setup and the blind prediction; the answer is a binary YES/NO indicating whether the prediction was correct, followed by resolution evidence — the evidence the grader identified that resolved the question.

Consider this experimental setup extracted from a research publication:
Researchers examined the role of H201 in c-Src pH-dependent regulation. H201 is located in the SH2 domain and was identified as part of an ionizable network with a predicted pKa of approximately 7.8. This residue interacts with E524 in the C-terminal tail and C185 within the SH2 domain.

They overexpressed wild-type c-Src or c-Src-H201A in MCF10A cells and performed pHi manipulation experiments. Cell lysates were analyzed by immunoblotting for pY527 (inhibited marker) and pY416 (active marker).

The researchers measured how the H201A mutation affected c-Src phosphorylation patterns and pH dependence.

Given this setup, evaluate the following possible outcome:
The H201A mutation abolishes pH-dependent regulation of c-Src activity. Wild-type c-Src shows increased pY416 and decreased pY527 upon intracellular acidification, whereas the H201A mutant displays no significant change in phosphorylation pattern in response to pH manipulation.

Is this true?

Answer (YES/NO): YES